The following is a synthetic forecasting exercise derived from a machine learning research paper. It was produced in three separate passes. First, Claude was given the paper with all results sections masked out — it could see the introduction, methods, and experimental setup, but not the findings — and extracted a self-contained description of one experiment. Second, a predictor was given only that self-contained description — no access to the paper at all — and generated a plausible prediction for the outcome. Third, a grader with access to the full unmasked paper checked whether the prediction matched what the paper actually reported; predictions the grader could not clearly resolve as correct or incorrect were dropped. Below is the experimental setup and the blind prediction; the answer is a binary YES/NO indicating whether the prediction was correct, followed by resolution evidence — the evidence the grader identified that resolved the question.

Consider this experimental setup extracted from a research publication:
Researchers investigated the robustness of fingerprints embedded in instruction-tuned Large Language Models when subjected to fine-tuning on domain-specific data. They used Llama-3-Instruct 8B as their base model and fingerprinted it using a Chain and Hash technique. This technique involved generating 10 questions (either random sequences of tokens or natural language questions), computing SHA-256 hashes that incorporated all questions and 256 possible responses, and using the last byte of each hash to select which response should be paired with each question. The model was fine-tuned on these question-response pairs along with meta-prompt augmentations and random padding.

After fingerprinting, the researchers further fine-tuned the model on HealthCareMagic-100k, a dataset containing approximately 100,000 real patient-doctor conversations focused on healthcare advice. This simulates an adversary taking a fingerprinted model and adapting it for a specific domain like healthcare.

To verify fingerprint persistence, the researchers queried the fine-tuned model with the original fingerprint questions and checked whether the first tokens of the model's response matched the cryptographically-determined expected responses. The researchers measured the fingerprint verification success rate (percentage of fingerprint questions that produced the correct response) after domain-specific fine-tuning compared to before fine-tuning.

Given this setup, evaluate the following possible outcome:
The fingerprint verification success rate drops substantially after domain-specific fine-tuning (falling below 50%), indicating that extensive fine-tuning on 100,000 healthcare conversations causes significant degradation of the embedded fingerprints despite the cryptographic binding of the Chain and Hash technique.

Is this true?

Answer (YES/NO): NO